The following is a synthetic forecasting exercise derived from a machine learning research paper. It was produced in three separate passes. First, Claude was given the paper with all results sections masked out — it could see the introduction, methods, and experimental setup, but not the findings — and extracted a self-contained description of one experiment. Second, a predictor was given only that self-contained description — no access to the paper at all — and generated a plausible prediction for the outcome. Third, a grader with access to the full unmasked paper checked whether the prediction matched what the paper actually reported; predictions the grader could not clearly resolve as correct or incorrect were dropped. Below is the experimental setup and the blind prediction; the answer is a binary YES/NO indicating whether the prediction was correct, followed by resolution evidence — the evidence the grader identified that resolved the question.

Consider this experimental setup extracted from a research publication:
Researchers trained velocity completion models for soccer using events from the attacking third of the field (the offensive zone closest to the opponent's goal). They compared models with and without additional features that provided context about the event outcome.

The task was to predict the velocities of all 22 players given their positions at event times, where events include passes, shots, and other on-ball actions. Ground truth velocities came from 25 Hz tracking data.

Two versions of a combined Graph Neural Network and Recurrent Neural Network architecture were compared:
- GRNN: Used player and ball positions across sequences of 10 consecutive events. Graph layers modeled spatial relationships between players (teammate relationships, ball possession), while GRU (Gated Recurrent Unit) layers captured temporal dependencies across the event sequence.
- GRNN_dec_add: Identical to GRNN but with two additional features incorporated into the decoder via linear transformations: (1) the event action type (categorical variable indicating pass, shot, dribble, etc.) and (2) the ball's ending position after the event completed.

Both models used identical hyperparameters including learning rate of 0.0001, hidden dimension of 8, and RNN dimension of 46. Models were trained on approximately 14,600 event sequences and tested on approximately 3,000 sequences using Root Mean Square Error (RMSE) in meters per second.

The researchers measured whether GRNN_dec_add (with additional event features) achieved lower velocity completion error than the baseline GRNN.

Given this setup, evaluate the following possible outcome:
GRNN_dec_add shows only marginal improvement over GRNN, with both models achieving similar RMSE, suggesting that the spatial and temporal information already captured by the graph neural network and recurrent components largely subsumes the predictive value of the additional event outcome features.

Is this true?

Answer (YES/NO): NO